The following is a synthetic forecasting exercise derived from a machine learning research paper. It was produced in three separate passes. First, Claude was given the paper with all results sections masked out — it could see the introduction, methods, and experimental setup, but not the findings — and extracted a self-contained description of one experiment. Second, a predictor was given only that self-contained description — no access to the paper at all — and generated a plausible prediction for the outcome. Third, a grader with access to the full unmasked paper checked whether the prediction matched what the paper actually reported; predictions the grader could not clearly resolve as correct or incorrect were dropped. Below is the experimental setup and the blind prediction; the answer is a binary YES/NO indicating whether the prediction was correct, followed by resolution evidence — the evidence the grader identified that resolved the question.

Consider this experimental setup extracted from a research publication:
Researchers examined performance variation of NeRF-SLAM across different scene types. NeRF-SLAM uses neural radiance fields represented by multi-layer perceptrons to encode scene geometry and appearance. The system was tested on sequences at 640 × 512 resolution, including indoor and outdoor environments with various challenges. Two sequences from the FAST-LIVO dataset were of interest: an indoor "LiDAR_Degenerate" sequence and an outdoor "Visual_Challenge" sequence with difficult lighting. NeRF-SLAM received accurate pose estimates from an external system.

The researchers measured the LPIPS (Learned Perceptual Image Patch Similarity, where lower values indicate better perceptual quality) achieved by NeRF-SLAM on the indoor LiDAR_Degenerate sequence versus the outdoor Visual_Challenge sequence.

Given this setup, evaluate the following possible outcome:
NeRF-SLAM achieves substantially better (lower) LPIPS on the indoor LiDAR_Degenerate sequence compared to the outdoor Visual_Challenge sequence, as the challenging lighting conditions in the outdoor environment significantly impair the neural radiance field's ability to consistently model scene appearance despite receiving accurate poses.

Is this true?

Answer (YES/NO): YES